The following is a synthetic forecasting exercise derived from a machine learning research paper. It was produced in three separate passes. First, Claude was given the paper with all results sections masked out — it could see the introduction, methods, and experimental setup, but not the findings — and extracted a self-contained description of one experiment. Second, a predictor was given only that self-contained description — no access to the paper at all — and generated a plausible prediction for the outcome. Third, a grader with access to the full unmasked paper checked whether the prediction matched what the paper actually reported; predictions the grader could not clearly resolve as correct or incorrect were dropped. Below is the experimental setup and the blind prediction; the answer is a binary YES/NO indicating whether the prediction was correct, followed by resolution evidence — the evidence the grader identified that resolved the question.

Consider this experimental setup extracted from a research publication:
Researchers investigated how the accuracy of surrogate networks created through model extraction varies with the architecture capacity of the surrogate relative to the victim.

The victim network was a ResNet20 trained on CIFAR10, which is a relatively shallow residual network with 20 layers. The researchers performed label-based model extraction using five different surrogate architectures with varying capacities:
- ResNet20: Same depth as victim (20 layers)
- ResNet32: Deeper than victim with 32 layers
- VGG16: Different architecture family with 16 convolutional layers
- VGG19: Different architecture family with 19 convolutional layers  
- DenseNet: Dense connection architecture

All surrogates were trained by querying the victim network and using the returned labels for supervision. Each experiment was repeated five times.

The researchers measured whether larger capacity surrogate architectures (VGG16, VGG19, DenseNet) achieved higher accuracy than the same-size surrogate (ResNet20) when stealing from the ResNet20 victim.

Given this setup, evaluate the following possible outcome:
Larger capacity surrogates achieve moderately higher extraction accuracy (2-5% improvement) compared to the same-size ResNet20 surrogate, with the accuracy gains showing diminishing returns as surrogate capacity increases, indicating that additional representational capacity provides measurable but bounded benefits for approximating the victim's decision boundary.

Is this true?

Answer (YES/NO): NO